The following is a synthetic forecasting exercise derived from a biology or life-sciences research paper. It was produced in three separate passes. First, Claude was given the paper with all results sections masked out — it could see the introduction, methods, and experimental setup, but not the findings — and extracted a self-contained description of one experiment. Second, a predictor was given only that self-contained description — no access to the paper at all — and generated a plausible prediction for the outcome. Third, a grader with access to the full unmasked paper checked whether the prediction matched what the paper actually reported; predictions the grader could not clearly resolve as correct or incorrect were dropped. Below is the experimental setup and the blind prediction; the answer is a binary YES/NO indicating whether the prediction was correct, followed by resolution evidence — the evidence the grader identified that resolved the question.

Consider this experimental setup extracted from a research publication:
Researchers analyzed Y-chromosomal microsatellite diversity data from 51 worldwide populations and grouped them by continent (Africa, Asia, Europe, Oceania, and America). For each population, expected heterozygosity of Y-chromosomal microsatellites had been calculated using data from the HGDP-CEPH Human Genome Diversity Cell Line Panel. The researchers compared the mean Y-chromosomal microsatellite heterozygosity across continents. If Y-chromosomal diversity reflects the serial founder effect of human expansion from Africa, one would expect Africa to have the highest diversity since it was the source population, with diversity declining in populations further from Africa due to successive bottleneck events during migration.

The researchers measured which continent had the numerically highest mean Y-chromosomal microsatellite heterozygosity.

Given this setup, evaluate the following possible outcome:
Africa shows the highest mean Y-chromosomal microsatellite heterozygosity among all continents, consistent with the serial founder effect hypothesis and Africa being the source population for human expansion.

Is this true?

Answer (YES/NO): NO